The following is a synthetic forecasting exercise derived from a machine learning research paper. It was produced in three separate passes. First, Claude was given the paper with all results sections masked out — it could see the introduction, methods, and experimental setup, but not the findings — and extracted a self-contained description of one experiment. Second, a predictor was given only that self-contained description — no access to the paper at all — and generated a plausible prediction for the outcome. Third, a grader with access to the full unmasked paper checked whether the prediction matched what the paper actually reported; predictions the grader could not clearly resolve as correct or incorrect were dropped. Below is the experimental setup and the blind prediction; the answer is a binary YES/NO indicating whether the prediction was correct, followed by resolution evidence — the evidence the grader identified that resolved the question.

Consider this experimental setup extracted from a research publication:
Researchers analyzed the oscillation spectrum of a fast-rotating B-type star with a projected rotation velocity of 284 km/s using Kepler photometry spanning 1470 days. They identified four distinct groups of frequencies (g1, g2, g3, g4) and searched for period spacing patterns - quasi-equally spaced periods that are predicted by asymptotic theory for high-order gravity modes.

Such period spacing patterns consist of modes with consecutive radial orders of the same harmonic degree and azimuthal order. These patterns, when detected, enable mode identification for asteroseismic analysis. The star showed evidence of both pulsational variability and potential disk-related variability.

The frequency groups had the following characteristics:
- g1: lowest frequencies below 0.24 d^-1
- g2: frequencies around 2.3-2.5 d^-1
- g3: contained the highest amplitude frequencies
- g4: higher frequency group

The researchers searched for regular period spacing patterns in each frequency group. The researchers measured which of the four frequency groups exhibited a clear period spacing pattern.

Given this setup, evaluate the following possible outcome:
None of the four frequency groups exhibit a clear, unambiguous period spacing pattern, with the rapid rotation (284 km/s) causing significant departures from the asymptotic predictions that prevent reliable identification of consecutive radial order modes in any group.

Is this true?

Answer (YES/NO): NO